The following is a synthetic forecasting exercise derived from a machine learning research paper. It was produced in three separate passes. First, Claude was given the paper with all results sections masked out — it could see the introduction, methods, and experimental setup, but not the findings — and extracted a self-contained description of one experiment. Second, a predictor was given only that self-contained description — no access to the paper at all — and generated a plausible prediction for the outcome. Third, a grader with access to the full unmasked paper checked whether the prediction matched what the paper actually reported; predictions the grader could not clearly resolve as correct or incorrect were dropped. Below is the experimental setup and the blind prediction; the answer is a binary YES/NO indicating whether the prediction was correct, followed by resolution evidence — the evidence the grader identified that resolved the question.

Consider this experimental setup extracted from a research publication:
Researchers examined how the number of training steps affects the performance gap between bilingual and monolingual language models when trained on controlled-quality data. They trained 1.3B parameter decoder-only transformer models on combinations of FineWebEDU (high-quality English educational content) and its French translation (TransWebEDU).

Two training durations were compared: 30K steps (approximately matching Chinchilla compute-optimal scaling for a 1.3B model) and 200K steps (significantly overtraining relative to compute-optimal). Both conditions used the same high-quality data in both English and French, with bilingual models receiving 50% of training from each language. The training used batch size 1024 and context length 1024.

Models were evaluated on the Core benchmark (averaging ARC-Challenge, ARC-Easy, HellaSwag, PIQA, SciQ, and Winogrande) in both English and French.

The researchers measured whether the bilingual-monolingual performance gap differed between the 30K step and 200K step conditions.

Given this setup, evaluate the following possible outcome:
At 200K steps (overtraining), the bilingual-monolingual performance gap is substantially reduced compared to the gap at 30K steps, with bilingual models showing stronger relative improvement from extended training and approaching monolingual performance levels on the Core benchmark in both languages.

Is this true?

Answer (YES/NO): YES